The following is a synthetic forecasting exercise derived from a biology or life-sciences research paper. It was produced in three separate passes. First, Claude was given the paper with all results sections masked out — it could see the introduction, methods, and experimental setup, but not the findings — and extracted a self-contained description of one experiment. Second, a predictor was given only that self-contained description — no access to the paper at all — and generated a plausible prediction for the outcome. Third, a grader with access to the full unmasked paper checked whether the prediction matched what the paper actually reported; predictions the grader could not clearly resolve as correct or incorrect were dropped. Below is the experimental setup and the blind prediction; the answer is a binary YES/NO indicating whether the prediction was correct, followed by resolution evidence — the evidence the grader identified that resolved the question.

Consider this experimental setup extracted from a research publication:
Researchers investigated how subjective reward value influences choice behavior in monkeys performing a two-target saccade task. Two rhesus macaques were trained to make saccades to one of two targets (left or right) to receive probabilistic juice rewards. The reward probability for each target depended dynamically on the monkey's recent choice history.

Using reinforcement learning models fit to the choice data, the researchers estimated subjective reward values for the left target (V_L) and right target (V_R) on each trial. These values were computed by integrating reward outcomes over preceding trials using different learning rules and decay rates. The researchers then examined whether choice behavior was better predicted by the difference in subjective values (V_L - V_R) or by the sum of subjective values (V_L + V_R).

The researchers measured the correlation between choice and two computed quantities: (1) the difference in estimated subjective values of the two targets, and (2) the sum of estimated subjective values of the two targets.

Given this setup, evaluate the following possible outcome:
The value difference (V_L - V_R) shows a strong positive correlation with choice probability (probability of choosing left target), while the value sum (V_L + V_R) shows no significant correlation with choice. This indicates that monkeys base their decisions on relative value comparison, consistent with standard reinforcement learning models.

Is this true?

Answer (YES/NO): NO